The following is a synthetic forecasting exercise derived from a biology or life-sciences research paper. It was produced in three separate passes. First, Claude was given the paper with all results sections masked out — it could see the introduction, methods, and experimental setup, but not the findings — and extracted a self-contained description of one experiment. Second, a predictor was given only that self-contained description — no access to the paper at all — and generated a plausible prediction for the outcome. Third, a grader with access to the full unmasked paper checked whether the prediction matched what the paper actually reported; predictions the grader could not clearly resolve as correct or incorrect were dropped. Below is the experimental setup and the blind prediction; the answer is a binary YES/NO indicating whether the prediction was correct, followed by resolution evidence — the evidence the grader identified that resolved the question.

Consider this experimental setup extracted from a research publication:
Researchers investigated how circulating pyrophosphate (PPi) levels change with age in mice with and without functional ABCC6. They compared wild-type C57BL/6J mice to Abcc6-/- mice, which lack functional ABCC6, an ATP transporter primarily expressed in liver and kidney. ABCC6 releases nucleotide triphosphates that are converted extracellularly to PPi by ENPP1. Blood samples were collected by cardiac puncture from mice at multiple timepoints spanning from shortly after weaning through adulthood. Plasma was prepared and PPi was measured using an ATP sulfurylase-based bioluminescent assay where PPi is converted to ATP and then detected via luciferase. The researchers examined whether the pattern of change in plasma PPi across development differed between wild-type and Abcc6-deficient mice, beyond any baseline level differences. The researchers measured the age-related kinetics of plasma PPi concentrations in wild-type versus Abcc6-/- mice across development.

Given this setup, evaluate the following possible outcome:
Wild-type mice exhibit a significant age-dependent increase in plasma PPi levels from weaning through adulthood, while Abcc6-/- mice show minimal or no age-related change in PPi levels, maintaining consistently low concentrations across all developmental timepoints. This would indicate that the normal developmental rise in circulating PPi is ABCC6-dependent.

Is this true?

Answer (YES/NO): NO